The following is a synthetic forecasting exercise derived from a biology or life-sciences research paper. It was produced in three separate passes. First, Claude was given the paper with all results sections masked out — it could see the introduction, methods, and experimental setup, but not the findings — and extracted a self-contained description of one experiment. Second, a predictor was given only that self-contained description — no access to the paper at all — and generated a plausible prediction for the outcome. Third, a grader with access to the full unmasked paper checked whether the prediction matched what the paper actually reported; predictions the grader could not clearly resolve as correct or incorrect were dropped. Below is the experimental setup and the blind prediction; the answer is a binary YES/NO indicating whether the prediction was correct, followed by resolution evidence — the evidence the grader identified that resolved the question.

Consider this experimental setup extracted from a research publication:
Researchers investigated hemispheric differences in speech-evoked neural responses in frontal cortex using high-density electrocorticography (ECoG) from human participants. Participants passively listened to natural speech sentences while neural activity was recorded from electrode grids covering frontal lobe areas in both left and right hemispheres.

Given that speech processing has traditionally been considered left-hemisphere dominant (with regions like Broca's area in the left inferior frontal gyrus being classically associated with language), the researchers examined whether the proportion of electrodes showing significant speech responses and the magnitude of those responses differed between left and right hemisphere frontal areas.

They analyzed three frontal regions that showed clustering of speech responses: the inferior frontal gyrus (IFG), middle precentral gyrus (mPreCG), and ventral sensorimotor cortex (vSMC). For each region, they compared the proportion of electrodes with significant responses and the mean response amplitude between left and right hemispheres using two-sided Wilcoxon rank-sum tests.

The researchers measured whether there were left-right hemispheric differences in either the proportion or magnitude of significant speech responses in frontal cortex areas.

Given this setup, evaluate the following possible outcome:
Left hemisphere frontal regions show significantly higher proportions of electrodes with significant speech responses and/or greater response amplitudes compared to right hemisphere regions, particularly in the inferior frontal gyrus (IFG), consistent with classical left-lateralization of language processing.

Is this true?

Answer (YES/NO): NO